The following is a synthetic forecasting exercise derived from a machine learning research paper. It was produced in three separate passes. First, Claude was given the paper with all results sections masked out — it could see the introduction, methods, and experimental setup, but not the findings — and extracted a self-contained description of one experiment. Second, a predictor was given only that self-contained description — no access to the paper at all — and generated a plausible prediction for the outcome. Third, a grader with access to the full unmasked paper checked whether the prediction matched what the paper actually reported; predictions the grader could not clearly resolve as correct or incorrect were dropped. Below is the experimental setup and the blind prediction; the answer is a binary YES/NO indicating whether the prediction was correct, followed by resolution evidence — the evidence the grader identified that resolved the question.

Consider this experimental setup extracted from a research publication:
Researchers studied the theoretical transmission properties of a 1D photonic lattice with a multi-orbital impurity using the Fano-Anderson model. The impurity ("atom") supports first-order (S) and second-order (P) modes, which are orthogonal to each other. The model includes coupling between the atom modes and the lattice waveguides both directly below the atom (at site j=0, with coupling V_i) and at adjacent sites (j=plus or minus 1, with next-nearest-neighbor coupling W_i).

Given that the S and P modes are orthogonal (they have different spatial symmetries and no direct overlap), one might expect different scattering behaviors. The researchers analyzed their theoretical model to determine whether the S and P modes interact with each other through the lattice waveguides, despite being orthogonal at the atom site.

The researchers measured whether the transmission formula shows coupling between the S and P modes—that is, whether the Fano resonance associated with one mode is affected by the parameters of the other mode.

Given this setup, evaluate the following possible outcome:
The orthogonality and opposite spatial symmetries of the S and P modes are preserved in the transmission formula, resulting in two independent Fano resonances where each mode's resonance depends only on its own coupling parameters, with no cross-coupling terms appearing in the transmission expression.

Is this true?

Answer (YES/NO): NO